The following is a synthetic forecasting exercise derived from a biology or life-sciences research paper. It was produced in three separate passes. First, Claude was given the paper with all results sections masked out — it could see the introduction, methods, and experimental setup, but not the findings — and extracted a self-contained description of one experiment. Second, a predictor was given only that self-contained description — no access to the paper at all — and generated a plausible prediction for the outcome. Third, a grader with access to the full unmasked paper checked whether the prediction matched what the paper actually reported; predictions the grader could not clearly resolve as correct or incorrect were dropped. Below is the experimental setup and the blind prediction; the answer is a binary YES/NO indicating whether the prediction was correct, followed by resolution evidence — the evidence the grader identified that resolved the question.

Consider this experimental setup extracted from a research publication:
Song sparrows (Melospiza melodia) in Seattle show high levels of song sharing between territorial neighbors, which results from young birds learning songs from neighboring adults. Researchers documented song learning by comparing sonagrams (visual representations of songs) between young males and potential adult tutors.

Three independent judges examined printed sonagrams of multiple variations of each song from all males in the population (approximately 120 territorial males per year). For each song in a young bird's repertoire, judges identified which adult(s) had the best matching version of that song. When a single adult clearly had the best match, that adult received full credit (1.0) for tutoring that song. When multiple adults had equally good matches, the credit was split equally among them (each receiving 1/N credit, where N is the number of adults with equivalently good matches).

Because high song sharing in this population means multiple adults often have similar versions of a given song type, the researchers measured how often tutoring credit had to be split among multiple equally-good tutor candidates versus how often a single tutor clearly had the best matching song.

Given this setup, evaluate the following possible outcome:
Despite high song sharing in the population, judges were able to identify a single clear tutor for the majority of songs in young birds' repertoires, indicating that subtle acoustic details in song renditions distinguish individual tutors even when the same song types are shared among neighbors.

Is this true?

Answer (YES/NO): NO